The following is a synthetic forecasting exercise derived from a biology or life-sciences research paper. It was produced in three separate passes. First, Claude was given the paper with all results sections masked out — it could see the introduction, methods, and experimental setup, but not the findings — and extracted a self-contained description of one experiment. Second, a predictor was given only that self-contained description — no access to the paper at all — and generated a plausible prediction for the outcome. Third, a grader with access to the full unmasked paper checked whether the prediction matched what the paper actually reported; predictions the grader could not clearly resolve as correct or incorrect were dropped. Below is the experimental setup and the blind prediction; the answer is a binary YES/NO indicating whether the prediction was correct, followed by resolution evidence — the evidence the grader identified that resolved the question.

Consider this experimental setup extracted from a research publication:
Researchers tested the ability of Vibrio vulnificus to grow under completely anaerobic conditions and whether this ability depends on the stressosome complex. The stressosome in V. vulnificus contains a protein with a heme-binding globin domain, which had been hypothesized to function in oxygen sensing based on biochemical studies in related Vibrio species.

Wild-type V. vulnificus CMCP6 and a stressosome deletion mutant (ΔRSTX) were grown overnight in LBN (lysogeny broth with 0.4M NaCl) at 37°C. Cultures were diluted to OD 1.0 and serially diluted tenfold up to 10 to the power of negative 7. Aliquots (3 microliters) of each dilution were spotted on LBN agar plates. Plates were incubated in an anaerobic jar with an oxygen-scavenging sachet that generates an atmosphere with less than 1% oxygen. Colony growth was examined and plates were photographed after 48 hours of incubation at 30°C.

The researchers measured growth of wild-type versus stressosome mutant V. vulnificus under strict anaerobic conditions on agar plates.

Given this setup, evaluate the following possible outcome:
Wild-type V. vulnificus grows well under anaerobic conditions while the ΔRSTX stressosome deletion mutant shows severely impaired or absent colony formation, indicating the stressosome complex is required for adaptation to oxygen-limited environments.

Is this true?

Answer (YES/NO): NO